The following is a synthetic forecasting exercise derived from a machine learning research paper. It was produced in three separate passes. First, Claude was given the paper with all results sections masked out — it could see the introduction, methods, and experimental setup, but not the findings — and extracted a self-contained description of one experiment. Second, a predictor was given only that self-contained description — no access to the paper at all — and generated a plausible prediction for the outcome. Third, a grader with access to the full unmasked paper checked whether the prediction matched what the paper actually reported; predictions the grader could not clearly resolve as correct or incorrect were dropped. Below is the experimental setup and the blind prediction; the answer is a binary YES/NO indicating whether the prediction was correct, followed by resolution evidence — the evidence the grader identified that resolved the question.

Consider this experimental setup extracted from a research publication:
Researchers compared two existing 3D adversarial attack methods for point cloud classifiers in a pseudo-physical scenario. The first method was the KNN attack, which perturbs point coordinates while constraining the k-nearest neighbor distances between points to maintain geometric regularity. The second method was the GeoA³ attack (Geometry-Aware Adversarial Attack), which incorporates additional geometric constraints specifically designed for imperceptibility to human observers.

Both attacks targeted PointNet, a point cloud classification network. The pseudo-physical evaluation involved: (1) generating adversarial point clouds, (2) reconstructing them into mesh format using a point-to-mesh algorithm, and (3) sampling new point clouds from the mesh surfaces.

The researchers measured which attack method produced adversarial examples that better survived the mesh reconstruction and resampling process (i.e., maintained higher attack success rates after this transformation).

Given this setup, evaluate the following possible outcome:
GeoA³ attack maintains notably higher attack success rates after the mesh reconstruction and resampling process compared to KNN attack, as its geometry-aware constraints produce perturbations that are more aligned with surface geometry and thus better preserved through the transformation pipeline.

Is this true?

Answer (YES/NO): YES